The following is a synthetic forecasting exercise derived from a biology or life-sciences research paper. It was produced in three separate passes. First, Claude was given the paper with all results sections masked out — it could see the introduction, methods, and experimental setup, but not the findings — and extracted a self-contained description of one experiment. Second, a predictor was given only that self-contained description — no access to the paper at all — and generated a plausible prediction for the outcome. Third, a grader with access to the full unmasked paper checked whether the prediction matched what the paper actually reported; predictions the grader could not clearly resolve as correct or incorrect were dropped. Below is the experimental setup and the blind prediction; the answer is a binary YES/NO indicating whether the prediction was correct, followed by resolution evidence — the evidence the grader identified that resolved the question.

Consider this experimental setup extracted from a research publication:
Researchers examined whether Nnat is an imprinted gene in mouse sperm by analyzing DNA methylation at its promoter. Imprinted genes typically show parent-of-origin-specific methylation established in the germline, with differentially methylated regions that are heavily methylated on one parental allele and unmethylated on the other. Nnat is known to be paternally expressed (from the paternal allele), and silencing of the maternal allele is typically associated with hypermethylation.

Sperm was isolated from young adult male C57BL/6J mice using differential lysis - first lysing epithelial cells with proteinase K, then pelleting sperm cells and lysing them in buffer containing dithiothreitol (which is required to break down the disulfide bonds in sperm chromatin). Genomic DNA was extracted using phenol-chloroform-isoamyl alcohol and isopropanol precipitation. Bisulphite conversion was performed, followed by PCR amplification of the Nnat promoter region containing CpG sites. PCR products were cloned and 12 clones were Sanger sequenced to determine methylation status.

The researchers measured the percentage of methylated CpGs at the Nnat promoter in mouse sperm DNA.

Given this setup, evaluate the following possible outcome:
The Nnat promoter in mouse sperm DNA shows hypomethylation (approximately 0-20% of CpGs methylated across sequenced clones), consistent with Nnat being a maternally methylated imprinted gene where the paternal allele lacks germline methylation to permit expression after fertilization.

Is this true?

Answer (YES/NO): YES